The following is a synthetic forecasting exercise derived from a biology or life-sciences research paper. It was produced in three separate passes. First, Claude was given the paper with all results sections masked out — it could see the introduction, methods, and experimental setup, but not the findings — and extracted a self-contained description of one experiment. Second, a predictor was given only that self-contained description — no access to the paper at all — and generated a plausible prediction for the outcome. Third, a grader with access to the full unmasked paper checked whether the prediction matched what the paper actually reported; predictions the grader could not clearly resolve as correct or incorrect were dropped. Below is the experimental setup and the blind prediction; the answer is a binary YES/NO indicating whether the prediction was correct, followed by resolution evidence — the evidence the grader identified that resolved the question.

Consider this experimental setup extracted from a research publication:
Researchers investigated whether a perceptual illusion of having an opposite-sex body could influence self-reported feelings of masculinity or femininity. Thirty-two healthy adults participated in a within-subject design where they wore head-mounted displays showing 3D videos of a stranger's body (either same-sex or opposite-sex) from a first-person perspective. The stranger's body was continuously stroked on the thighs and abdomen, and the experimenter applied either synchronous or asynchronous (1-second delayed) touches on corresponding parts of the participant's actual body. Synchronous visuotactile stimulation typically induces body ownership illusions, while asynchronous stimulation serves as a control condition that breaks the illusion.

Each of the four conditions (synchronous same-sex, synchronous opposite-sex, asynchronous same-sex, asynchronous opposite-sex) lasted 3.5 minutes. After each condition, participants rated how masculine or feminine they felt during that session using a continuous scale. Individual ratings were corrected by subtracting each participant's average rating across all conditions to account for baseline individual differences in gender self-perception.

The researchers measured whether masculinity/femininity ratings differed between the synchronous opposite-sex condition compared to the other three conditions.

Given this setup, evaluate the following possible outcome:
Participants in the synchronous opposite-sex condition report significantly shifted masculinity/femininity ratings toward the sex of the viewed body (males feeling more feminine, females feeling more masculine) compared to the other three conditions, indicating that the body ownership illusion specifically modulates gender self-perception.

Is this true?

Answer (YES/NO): NO